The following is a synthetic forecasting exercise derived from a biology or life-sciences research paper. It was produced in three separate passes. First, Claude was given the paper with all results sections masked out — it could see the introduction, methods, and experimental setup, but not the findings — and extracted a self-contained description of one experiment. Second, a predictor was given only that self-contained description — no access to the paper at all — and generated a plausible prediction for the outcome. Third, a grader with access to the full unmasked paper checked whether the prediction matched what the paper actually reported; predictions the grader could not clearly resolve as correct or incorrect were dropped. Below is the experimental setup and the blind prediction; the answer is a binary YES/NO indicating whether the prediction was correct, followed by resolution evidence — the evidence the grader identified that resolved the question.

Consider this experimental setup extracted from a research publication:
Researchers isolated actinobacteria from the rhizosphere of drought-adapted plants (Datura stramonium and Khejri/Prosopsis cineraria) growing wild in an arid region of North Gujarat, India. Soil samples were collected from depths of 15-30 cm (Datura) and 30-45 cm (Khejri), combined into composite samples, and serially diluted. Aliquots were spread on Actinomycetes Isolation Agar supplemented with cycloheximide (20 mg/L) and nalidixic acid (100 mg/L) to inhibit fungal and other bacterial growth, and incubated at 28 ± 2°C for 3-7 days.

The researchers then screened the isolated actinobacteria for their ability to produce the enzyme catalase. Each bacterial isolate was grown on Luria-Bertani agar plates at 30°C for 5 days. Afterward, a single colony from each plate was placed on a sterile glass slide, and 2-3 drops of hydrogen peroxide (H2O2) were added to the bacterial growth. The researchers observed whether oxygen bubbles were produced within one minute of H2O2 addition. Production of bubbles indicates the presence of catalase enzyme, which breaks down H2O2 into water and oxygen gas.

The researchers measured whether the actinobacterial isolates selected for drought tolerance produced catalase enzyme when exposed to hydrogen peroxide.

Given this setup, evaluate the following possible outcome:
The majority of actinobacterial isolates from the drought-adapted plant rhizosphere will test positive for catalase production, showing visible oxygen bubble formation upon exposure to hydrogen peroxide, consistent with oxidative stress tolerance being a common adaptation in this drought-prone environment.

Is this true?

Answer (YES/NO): YES